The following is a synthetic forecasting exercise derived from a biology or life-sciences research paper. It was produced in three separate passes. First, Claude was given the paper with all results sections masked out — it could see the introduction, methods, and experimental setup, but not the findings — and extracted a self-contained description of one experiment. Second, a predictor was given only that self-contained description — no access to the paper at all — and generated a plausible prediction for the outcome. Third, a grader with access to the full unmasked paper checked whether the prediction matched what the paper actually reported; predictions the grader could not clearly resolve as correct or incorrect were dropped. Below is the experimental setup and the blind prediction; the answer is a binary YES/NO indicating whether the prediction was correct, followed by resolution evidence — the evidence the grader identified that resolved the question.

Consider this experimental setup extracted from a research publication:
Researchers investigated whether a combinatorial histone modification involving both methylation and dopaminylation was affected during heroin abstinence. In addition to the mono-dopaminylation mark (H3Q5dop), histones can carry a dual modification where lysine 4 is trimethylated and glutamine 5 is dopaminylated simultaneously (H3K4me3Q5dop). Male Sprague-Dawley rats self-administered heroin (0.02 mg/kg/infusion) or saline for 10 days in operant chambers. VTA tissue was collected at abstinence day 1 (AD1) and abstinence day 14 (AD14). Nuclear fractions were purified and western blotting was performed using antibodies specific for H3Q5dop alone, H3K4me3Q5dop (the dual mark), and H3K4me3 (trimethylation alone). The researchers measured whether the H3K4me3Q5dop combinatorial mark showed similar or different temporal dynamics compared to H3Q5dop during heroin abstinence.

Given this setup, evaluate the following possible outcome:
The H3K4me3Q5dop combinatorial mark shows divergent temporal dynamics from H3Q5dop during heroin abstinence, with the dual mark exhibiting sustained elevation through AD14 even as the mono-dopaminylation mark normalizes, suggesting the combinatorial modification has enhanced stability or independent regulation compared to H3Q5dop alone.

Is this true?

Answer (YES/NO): NO